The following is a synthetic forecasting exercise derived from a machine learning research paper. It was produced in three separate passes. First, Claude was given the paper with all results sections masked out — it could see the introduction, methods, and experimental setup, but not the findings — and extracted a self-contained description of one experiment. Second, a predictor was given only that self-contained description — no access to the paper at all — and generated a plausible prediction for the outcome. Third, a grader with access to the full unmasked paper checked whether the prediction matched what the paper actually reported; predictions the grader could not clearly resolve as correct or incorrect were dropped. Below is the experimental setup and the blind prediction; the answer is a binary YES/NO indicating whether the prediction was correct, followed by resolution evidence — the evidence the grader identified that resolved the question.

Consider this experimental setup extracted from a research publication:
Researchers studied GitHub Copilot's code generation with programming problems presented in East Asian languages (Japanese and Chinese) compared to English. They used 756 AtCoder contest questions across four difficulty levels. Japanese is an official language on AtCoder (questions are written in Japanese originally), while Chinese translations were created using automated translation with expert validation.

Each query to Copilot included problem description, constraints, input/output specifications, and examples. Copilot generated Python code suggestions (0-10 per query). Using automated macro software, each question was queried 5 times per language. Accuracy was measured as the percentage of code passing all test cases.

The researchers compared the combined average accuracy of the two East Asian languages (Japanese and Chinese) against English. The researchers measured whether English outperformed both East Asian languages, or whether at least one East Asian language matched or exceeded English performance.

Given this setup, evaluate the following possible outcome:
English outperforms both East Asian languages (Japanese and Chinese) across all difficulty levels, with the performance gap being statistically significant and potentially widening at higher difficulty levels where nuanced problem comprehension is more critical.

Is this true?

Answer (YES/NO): NO